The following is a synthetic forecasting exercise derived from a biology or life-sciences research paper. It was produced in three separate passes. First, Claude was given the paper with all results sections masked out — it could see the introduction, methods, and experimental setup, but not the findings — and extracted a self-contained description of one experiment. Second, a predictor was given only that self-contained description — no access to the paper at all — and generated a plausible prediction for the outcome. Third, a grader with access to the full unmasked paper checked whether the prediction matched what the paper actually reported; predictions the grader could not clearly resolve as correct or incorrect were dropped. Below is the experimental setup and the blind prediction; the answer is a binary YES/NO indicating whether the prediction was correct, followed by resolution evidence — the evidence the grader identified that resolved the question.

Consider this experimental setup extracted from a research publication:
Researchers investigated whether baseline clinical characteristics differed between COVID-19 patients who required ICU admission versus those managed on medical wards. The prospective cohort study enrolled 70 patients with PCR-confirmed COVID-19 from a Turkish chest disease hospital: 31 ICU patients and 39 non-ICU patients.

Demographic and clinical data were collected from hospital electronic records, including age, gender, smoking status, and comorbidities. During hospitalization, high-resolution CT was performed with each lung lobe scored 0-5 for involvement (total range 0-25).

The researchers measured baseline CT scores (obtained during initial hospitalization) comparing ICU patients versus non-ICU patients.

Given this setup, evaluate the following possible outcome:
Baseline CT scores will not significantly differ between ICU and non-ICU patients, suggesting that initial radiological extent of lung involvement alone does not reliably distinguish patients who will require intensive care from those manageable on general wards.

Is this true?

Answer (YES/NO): NO